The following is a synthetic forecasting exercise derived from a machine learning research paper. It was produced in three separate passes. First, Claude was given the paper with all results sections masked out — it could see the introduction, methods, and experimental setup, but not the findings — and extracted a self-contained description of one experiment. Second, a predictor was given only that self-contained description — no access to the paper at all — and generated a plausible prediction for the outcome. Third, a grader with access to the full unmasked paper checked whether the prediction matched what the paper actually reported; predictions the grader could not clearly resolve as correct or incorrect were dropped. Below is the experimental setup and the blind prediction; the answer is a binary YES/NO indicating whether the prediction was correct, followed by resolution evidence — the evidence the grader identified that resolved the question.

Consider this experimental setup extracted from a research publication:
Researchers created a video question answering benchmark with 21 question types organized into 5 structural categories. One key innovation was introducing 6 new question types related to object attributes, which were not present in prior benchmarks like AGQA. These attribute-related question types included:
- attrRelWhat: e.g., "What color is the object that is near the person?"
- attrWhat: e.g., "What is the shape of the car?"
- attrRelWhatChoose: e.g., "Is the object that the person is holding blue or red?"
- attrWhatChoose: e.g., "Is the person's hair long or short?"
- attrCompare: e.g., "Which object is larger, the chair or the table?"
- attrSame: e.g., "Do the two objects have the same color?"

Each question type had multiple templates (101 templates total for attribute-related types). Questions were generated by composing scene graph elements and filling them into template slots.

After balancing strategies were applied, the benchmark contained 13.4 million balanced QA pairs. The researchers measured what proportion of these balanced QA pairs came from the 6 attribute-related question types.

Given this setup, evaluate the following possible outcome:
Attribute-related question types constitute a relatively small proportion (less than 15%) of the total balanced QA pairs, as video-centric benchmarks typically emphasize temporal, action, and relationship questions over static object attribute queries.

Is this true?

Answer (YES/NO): NO